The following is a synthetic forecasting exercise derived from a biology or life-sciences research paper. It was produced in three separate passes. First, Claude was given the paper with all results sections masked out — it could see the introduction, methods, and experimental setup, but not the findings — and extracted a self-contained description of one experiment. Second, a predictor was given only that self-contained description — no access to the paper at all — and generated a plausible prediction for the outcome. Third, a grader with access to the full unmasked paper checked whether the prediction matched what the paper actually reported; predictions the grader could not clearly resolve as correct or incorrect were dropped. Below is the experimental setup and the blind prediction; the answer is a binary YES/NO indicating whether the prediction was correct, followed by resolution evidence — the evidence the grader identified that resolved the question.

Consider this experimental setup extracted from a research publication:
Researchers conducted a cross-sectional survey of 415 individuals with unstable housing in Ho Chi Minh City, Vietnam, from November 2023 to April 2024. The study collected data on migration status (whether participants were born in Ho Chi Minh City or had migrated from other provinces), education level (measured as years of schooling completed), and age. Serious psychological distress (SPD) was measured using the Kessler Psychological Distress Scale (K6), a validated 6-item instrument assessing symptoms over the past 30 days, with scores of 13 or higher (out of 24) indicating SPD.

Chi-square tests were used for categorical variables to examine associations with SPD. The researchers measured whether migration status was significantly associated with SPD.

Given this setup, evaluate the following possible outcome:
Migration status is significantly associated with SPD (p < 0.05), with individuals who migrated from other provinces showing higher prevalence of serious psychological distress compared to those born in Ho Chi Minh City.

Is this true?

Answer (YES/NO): NO